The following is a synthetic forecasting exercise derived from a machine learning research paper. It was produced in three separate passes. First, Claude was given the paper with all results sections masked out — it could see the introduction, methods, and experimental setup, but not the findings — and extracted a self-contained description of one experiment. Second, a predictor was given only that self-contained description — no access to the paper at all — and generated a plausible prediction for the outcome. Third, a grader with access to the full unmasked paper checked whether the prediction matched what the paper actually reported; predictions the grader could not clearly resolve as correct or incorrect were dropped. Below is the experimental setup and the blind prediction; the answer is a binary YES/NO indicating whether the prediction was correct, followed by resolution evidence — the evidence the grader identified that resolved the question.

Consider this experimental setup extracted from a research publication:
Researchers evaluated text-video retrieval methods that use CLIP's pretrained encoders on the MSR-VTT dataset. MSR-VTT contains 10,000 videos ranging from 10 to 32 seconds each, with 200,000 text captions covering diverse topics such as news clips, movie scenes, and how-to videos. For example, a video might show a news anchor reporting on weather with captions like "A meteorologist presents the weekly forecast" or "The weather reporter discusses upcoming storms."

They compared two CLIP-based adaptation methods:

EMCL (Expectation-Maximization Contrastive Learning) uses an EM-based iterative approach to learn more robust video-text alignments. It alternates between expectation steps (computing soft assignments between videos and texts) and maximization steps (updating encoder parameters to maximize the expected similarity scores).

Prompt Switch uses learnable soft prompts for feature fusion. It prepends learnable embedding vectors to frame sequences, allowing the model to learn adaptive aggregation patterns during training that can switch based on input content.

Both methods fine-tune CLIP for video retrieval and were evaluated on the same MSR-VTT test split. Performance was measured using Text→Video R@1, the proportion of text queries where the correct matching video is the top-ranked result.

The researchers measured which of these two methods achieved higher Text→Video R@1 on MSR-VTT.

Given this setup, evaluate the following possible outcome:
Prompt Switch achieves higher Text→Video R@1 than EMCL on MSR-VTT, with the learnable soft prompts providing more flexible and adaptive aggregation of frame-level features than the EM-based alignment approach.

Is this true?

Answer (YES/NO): NO